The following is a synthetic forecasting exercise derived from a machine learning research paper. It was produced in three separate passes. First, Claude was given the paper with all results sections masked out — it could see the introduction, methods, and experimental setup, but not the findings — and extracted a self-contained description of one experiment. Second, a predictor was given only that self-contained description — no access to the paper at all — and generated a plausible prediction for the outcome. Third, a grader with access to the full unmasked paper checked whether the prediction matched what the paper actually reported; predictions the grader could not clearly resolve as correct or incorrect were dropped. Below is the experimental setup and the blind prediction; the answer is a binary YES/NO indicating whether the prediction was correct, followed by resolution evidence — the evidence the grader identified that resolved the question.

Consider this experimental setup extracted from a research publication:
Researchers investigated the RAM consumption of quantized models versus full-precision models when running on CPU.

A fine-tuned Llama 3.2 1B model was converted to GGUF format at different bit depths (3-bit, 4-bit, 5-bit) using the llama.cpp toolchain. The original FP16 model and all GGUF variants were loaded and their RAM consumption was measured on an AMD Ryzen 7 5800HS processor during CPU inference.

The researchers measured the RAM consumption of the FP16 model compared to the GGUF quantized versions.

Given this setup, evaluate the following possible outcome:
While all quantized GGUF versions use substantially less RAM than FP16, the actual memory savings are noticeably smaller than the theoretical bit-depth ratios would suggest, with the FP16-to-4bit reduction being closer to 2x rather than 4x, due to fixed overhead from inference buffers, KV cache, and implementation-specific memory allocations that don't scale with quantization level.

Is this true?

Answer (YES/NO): NO